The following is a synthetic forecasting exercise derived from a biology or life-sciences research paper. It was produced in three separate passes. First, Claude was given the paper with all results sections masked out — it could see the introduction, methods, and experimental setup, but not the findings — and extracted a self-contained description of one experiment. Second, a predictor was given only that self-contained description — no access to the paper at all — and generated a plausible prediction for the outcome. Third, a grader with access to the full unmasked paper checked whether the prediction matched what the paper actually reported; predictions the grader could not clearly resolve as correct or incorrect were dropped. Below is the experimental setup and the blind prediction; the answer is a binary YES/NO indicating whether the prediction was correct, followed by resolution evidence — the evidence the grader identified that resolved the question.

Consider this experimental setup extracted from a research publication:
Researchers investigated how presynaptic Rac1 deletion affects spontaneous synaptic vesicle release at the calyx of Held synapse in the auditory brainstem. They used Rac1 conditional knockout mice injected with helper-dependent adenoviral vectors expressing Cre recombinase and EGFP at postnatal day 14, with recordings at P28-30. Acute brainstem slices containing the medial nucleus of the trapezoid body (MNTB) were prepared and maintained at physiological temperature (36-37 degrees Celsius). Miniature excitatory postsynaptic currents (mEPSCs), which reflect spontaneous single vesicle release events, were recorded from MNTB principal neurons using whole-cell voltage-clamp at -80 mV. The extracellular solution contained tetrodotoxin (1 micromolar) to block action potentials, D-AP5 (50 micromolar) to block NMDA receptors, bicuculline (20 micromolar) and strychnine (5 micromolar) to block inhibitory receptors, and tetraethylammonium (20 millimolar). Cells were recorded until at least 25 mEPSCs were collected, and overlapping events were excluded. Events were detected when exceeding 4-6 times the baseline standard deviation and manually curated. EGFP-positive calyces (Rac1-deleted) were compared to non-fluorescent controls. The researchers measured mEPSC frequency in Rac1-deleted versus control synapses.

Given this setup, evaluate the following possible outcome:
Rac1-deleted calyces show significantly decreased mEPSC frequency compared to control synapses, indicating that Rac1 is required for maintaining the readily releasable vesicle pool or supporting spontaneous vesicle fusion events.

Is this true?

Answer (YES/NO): NO